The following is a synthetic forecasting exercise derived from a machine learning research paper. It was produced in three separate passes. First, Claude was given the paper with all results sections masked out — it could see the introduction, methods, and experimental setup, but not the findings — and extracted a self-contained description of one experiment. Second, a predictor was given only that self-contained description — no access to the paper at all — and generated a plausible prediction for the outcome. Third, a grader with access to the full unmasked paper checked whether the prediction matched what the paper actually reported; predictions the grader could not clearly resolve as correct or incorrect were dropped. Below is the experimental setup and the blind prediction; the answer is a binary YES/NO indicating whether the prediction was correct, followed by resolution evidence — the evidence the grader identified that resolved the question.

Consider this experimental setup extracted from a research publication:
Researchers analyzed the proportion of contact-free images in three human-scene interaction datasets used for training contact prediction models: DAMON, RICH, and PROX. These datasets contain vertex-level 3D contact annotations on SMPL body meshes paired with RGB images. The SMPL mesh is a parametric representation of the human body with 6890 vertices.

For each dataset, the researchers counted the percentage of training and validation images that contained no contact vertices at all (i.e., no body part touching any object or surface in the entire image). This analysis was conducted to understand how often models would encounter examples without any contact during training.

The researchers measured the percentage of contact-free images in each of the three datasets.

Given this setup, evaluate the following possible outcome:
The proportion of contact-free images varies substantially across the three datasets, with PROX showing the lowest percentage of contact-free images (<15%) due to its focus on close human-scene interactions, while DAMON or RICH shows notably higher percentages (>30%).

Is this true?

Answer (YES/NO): NO